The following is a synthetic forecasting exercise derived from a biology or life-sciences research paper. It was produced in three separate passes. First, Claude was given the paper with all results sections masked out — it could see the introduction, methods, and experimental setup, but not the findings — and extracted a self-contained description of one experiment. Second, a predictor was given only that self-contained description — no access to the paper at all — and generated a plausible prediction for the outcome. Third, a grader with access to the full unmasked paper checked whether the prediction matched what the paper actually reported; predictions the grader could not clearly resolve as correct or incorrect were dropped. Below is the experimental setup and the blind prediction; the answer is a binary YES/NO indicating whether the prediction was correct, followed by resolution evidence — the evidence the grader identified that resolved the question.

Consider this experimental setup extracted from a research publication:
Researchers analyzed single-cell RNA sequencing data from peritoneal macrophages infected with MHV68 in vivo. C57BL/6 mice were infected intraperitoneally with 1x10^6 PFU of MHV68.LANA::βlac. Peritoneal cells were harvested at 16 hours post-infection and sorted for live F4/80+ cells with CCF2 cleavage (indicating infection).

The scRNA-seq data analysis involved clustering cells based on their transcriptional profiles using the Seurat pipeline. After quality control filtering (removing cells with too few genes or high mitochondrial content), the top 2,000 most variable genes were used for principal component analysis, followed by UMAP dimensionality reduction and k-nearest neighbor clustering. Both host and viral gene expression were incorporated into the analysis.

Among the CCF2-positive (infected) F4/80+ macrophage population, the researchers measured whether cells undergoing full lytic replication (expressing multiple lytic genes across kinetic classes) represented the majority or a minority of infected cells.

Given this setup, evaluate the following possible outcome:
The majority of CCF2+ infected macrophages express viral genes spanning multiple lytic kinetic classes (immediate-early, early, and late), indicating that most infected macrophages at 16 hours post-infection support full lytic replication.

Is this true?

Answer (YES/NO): NO